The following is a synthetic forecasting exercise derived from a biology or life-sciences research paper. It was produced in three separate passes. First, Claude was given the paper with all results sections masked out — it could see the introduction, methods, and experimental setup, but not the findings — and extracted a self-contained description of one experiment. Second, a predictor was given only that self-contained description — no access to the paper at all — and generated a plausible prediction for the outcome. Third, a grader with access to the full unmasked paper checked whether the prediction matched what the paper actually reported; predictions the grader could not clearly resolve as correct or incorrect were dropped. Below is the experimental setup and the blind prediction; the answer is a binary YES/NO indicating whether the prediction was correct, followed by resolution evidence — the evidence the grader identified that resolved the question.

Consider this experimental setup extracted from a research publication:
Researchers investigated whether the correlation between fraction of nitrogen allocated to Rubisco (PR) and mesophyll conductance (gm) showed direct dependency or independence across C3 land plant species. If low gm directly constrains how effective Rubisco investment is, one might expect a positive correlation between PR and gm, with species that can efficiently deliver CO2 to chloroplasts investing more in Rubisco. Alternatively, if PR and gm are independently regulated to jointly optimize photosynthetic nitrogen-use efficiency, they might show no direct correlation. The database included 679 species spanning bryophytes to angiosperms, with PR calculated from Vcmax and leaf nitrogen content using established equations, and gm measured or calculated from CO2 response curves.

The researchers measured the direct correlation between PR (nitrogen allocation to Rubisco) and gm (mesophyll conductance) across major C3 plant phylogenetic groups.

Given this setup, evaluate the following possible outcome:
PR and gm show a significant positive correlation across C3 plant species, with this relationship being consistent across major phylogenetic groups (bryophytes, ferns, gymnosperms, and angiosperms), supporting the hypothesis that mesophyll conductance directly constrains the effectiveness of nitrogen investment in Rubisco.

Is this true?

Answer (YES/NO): NO